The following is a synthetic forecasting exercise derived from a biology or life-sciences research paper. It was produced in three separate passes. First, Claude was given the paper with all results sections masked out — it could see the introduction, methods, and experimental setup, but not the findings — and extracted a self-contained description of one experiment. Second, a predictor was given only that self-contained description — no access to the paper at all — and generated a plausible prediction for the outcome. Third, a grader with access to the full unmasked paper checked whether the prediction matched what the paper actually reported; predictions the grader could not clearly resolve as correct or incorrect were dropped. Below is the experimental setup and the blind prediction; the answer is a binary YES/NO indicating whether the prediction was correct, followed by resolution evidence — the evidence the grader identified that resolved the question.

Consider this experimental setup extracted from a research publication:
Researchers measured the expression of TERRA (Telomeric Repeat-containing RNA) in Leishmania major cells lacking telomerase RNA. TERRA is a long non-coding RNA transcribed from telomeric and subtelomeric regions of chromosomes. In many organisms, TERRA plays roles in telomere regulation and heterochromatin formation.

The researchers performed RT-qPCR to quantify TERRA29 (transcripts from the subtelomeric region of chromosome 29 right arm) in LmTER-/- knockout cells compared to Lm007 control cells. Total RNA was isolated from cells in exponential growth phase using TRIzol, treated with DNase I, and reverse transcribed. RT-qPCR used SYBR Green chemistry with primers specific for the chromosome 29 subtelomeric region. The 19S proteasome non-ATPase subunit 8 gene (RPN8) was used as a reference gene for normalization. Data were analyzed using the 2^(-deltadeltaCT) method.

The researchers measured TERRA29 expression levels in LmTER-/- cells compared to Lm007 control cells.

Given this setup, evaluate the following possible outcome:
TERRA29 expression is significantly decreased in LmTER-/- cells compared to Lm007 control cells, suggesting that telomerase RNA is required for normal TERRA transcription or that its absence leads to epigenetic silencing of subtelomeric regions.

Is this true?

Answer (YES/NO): YES